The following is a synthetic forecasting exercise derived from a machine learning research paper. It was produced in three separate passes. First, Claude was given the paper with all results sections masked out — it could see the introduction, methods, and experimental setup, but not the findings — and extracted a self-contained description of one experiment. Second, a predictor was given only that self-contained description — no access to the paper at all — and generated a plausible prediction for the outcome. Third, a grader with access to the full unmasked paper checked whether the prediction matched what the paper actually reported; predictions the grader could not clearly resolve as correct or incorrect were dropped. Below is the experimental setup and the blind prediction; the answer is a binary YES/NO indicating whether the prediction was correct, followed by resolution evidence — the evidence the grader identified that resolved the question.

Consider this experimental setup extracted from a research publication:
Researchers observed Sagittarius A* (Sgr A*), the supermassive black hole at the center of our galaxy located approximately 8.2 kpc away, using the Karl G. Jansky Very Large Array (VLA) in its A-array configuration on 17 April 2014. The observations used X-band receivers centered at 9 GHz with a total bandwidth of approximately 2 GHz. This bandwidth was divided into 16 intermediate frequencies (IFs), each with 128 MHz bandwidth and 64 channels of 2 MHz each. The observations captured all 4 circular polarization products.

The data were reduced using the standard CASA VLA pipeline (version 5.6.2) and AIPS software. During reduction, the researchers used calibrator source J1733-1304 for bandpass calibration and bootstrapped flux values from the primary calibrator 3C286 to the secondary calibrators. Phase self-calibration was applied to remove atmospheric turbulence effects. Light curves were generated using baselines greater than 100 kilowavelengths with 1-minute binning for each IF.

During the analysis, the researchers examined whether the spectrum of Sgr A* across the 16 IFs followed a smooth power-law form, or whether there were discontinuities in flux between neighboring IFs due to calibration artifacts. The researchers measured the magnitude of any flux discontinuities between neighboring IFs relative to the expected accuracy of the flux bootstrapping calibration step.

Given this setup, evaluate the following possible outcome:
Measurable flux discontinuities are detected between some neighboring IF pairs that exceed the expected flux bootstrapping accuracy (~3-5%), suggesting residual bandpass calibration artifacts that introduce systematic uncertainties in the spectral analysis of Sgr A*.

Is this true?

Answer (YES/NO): NO